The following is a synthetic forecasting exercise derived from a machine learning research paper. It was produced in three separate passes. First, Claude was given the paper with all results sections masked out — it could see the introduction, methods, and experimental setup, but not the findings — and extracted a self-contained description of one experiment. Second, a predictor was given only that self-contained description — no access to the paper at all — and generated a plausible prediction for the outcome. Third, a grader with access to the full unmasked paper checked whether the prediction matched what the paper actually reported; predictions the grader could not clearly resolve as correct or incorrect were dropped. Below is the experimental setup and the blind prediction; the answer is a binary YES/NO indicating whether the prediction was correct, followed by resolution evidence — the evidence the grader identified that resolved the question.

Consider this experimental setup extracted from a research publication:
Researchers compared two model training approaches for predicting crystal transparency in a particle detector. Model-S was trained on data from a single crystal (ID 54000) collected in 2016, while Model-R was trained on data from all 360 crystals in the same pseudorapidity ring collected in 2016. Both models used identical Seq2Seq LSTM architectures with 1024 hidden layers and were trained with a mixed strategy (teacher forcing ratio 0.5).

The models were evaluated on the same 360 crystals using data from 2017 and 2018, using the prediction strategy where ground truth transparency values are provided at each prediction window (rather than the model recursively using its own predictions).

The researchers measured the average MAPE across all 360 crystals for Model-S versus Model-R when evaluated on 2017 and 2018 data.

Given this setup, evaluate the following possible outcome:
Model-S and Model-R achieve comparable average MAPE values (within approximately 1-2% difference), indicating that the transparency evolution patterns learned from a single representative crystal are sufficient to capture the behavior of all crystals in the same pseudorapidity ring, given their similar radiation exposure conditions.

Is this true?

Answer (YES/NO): NO